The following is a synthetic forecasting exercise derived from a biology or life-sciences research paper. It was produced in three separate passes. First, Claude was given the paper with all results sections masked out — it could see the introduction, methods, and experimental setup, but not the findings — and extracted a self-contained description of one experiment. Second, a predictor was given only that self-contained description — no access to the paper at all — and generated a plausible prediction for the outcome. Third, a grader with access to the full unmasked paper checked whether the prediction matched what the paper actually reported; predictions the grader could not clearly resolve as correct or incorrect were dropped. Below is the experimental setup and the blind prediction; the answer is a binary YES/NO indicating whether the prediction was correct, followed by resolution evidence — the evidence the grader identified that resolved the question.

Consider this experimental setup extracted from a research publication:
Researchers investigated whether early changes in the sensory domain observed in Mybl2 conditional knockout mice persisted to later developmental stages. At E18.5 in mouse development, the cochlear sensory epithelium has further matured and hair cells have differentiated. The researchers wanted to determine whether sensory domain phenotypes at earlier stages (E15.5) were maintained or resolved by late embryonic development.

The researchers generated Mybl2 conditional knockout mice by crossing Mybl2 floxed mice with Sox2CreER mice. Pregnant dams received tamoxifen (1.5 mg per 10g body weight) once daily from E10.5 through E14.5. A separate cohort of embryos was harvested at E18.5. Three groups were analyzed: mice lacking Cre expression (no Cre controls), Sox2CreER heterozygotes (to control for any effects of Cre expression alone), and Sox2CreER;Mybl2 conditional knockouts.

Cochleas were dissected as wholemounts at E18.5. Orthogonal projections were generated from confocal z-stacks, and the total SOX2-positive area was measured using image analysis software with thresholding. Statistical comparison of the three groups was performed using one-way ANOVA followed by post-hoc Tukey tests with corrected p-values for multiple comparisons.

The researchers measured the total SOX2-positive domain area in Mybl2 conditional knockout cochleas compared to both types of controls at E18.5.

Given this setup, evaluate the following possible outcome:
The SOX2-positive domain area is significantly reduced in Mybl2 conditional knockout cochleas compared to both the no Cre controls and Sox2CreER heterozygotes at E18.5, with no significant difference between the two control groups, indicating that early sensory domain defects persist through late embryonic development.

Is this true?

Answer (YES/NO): NO